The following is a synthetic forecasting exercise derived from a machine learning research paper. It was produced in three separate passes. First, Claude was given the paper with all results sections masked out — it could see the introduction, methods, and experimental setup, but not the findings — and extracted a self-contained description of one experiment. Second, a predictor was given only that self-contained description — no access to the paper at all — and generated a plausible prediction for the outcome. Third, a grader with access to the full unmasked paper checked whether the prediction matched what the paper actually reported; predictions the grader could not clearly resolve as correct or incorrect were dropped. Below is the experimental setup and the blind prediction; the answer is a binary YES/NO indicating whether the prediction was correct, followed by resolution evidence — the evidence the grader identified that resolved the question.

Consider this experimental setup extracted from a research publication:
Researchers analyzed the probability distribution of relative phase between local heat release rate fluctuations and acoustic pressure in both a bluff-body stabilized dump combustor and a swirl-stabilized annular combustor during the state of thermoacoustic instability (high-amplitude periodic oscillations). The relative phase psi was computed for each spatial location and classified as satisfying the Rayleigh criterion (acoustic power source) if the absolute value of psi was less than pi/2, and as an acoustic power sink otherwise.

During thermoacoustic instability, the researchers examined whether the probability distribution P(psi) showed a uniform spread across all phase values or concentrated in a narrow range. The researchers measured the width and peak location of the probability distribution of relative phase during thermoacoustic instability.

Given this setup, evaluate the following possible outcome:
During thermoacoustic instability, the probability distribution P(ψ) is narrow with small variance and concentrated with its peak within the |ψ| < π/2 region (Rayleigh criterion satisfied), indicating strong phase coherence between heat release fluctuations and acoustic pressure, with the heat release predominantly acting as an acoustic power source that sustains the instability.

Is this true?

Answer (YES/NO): YES